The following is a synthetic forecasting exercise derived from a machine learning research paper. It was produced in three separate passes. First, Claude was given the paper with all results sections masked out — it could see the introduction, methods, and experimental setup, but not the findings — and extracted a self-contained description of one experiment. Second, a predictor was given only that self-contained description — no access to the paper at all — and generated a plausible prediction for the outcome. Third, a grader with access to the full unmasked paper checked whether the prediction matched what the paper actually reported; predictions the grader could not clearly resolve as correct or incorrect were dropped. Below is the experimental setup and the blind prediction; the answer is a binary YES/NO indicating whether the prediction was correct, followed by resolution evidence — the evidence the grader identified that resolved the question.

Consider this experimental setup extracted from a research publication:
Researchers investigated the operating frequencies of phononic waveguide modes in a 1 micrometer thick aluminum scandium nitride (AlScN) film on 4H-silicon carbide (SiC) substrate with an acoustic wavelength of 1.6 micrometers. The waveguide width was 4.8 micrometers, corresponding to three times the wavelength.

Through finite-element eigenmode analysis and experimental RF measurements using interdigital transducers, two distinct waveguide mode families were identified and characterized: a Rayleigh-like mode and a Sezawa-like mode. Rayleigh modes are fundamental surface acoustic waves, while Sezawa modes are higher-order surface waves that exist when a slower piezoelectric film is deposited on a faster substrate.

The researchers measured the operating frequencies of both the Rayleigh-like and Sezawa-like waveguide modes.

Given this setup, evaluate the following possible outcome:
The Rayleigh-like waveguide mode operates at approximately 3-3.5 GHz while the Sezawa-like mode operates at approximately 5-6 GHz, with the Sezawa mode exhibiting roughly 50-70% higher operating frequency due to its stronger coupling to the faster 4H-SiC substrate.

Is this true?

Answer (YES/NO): NO